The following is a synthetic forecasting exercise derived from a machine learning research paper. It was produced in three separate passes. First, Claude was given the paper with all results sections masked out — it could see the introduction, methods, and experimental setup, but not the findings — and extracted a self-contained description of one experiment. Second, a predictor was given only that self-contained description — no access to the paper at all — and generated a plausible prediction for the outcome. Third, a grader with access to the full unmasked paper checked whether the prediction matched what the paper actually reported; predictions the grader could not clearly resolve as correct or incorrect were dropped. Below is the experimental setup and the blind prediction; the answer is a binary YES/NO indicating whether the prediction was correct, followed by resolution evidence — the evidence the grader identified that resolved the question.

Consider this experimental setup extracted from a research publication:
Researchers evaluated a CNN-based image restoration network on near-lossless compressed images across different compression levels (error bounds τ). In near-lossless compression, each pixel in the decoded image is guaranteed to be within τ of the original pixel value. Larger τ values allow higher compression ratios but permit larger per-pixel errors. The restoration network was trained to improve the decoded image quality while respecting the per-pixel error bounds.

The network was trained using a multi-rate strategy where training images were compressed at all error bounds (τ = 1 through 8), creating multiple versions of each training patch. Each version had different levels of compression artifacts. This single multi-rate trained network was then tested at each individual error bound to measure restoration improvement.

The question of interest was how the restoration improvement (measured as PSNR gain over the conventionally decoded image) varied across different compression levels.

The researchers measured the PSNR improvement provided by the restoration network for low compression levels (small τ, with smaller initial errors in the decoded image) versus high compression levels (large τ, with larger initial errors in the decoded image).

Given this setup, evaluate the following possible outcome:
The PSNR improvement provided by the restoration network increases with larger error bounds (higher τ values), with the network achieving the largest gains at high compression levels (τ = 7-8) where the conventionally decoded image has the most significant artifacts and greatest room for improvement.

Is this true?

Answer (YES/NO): YES